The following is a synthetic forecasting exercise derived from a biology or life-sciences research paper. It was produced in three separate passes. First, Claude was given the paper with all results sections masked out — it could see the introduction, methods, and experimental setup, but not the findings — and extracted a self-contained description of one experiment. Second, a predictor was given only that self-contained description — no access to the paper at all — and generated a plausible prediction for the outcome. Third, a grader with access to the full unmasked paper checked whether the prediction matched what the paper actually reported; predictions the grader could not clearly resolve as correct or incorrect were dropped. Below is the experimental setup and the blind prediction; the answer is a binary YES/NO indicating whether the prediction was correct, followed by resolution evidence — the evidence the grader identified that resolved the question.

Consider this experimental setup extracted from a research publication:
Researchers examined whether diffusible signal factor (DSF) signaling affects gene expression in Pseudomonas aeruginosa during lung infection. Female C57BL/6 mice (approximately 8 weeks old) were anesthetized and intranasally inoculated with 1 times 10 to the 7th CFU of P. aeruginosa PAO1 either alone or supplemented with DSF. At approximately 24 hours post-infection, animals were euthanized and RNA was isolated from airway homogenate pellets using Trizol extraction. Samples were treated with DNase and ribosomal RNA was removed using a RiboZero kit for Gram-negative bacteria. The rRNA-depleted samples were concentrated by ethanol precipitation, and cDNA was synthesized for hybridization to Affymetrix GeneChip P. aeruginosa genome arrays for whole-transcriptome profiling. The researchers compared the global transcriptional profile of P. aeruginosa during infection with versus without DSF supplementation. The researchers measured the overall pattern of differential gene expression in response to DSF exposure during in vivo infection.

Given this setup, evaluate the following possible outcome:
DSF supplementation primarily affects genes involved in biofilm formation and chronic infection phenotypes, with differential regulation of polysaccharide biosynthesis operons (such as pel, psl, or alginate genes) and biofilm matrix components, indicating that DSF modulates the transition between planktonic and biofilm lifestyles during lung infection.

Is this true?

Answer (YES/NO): NO